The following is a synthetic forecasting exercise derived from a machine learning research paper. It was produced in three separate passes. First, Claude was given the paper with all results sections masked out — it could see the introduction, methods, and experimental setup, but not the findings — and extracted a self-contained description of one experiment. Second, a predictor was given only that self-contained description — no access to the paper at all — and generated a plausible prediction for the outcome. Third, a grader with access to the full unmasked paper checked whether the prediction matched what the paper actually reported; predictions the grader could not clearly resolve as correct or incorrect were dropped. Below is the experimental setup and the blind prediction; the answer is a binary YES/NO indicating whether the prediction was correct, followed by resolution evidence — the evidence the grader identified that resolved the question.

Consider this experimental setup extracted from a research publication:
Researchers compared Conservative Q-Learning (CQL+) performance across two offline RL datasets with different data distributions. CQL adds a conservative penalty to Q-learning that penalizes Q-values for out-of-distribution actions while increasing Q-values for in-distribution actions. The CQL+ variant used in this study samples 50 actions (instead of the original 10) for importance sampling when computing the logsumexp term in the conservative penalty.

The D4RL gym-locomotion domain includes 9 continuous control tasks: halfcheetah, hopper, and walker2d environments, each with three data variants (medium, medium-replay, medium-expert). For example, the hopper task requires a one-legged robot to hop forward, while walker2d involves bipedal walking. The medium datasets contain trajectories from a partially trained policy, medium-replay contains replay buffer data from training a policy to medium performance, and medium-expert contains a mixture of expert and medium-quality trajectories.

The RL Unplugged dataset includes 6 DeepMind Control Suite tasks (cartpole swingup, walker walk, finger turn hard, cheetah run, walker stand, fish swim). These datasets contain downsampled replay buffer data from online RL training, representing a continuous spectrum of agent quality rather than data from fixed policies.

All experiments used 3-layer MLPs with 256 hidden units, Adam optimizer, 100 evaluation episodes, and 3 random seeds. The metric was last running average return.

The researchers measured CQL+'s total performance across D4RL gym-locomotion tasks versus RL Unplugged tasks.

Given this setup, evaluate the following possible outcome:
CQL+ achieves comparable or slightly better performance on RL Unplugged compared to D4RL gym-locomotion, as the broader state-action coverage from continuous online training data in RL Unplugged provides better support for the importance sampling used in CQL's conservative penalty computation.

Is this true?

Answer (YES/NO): NO